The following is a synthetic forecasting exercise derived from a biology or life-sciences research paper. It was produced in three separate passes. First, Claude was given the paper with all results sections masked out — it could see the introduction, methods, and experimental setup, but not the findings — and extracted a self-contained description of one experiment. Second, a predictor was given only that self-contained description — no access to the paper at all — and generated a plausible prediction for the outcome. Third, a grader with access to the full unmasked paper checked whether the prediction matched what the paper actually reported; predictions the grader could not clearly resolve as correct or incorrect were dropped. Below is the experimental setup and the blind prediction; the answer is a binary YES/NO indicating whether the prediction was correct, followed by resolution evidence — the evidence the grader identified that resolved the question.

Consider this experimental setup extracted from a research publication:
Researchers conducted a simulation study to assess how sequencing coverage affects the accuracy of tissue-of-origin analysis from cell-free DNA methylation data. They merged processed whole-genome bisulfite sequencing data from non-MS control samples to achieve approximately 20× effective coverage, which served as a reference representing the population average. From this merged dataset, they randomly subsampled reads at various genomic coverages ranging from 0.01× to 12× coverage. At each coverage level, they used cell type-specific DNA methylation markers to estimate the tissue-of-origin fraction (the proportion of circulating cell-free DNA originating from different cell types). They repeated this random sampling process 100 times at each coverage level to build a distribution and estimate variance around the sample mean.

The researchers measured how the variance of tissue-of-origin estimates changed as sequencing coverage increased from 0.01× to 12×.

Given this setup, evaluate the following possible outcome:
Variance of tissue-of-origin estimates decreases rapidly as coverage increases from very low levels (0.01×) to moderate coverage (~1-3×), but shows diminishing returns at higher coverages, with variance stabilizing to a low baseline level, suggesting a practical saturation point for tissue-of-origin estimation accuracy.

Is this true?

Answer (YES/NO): NO